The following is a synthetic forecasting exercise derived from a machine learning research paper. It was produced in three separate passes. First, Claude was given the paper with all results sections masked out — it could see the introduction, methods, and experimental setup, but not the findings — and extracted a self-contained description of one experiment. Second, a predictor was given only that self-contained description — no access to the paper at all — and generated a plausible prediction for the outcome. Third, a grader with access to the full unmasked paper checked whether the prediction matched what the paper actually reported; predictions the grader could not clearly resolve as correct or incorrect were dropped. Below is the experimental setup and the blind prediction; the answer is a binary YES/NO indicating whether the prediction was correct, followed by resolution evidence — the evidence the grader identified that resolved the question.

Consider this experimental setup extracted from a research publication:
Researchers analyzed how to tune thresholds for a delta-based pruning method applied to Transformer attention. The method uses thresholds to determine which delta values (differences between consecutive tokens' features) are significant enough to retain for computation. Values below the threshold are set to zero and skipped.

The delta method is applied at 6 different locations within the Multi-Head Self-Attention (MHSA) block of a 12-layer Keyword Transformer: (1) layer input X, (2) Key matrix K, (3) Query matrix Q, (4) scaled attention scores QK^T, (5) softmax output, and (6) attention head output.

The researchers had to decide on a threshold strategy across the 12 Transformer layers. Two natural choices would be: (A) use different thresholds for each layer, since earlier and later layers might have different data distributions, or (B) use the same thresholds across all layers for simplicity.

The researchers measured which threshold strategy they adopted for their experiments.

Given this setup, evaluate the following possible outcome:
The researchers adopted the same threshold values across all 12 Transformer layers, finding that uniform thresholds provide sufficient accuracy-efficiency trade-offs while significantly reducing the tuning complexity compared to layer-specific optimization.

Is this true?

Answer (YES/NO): YES